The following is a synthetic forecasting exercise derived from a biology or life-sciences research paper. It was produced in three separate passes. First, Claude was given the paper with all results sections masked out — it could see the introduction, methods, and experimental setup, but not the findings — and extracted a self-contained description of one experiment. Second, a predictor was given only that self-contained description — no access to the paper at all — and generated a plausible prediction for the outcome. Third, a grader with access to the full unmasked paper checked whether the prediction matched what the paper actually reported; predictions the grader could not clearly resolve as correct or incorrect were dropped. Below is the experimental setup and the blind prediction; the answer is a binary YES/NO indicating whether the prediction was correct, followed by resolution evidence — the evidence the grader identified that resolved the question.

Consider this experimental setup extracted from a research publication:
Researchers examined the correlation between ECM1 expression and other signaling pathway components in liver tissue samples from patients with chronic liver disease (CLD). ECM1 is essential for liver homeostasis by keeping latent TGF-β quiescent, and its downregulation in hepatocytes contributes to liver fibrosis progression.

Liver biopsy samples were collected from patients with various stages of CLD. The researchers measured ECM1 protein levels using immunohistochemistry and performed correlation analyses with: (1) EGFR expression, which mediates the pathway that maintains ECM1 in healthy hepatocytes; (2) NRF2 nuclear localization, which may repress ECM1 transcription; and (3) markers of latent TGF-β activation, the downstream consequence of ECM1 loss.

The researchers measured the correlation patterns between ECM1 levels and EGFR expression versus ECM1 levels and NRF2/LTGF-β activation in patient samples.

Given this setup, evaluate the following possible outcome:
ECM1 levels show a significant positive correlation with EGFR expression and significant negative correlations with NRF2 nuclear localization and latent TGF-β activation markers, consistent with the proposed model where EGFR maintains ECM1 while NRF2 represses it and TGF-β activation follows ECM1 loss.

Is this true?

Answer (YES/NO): YES